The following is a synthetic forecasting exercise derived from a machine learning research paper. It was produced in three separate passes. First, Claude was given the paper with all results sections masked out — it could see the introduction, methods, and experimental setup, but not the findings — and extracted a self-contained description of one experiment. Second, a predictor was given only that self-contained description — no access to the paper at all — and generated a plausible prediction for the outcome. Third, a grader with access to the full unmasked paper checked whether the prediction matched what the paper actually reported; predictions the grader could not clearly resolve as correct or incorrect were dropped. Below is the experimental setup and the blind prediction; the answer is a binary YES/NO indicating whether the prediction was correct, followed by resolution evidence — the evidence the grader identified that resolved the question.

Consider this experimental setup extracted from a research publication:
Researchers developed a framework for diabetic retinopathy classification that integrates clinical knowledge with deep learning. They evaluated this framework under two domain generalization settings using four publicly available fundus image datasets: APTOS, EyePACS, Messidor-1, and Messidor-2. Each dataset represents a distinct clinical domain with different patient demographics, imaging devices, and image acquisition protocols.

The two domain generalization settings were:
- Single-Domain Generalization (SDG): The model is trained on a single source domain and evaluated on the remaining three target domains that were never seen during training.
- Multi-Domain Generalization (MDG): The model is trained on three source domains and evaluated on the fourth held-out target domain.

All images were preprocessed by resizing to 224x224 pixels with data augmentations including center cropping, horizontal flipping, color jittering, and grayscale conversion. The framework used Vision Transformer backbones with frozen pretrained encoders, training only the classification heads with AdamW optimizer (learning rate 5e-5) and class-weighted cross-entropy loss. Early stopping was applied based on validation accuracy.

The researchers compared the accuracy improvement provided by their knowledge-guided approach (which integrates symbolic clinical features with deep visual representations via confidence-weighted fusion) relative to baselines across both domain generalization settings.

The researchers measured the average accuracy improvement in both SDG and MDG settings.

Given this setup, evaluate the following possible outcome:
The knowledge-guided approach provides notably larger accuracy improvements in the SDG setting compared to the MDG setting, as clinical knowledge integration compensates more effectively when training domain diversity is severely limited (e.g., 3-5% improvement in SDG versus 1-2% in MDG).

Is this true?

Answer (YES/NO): YES